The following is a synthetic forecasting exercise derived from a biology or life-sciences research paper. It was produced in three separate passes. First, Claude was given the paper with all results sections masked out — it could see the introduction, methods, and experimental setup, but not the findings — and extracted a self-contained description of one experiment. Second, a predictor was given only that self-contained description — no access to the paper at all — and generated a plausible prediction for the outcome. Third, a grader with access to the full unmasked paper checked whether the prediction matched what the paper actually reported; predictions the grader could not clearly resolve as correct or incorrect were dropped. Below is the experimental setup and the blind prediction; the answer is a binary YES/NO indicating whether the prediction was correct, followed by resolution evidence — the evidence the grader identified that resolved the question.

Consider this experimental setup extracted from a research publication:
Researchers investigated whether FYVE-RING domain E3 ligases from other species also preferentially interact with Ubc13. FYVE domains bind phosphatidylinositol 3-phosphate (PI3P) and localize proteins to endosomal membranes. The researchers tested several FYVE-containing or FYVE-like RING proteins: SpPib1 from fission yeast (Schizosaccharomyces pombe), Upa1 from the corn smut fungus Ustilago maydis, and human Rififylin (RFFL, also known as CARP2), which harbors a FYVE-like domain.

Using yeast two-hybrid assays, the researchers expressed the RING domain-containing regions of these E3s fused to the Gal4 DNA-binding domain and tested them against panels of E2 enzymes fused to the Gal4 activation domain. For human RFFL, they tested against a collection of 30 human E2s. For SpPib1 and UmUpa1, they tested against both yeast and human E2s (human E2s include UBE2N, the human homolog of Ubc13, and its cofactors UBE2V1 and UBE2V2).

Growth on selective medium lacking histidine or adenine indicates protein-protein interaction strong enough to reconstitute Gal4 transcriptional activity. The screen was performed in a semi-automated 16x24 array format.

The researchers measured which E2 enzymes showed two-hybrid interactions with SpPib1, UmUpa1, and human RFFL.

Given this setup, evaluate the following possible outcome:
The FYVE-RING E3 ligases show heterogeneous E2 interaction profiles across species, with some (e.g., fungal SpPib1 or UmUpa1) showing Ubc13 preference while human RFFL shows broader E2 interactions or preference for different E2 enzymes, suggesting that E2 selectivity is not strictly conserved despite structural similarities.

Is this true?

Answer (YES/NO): NO